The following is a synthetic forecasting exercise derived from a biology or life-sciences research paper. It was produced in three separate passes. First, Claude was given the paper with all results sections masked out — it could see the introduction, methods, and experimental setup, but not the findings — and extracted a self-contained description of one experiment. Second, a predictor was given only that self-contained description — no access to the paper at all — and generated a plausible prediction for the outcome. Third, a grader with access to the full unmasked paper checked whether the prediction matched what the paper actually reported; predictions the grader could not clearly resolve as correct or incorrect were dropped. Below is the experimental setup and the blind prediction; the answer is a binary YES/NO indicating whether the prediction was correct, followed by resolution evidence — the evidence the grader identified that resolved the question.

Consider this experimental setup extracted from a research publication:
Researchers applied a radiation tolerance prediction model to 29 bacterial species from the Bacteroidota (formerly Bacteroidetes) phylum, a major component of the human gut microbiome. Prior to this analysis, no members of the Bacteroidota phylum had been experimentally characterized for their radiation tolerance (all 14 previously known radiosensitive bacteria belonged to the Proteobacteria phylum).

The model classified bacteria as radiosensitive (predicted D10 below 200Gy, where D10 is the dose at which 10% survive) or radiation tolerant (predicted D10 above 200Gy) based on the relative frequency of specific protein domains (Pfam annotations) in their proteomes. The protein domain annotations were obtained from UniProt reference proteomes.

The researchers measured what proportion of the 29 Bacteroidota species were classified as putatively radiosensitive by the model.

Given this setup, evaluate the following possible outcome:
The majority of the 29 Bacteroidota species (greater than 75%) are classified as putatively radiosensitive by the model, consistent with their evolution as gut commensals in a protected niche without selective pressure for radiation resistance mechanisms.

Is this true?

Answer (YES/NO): NO